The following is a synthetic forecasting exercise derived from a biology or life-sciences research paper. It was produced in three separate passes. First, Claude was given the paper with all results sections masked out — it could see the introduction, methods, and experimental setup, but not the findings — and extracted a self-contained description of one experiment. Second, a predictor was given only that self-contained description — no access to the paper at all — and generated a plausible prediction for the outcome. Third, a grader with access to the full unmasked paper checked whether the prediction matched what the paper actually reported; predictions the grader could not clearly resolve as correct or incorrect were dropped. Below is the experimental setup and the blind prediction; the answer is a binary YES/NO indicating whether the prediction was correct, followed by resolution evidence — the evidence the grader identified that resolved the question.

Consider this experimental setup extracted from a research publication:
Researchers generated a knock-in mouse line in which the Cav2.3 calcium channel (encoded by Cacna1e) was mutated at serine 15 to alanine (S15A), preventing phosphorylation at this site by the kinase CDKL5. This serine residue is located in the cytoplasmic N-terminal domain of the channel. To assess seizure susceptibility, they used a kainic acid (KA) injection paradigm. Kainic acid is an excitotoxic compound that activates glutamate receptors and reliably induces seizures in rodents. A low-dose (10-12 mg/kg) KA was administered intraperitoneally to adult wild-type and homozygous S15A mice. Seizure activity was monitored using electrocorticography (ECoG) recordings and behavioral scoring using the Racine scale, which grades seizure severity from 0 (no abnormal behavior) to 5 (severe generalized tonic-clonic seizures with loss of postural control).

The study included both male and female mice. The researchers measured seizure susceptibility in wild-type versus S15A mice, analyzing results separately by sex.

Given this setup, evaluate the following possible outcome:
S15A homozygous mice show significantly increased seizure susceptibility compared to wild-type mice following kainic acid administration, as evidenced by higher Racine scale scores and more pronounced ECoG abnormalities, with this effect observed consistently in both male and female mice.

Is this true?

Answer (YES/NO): NO